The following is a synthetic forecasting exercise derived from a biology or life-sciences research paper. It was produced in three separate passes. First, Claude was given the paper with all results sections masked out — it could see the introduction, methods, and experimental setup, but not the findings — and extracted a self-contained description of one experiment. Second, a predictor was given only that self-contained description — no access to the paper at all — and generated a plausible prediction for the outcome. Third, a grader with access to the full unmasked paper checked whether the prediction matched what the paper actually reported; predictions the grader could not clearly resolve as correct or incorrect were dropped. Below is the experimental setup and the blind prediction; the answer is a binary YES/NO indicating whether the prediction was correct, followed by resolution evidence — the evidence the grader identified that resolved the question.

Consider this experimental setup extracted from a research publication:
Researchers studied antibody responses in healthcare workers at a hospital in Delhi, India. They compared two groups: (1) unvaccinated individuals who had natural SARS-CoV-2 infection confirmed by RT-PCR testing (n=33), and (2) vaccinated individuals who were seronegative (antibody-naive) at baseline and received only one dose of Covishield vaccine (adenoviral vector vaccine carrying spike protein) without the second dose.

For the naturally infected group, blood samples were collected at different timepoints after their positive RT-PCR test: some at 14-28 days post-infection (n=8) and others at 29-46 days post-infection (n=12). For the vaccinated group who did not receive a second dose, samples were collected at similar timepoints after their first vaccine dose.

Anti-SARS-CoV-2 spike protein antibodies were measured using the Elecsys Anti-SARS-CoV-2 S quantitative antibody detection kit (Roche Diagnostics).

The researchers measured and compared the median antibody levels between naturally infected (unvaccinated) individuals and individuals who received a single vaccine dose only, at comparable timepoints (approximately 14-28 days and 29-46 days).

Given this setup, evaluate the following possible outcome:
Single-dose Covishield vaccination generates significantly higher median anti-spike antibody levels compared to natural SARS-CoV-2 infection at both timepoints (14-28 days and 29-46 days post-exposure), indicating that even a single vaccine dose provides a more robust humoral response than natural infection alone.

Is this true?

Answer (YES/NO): NO